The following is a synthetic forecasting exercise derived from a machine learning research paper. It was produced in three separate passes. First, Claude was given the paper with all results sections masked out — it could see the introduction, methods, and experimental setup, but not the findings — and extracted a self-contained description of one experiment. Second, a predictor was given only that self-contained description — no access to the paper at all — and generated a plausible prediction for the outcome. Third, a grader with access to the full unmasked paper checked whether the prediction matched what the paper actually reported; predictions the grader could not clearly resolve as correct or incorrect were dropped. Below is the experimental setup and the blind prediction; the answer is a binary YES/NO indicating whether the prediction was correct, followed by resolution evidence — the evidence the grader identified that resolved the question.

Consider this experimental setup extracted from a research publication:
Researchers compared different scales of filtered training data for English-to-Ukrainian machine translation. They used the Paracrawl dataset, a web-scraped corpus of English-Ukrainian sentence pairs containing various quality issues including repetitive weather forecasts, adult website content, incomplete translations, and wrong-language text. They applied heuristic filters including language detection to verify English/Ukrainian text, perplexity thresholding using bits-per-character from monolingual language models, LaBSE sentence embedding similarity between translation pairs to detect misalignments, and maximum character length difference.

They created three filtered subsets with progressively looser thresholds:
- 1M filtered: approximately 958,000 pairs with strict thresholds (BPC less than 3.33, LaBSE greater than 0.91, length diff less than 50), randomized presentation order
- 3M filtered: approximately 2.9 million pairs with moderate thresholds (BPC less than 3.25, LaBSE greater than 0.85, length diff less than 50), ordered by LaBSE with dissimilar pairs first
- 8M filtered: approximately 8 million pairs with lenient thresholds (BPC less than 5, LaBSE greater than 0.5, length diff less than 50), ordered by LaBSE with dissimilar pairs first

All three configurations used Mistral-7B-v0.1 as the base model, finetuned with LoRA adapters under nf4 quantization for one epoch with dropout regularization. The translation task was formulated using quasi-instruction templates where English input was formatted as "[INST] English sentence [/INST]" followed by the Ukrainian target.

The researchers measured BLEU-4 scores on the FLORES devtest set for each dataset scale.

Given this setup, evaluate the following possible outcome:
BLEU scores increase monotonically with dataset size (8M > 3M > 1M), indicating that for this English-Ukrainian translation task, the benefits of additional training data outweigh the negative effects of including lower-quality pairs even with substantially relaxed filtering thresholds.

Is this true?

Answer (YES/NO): NO